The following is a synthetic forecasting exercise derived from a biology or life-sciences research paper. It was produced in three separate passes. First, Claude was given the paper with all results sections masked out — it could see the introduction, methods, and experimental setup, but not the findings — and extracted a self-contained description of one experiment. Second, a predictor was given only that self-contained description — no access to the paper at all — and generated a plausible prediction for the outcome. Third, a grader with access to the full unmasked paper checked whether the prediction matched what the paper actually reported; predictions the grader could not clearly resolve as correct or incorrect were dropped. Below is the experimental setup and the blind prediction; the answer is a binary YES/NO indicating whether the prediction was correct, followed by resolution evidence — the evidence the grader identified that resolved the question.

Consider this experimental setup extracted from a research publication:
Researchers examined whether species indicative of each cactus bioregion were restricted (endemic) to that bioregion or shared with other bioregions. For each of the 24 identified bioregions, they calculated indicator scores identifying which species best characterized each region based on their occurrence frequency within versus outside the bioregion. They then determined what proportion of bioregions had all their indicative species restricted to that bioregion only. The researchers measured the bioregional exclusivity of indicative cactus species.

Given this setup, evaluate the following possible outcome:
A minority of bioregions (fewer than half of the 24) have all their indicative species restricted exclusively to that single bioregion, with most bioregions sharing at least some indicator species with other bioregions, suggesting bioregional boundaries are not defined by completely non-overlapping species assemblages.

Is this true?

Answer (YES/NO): NO